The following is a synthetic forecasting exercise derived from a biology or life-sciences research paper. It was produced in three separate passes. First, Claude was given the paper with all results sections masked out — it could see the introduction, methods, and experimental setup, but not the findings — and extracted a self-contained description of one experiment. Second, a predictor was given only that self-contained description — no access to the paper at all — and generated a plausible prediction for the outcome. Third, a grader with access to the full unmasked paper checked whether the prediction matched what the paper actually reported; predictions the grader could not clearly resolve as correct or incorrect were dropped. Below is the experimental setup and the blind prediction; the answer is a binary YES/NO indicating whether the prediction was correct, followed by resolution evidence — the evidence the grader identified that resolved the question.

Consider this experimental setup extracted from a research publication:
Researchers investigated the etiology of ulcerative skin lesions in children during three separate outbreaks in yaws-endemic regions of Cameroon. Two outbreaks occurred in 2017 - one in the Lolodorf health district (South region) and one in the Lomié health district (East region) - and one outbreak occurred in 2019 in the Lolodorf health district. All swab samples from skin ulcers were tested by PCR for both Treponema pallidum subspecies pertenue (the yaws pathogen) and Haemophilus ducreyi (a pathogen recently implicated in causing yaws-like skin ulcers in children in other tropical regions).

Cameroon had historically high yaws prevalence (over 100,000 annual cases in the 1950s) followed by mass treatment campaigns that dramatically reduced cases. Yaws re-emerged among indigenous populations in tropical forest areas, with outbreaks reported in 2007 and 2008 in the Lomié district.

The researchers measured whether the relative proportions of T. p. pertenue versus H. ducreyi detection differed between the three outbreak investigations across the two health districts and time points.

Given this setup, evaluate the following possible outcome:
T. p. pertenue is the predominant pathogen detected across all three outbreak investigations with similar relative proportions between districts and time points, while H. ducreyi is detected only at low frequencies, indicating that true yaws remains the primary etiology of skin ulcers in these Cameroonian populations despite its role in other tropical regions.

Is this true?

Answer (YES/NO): NO